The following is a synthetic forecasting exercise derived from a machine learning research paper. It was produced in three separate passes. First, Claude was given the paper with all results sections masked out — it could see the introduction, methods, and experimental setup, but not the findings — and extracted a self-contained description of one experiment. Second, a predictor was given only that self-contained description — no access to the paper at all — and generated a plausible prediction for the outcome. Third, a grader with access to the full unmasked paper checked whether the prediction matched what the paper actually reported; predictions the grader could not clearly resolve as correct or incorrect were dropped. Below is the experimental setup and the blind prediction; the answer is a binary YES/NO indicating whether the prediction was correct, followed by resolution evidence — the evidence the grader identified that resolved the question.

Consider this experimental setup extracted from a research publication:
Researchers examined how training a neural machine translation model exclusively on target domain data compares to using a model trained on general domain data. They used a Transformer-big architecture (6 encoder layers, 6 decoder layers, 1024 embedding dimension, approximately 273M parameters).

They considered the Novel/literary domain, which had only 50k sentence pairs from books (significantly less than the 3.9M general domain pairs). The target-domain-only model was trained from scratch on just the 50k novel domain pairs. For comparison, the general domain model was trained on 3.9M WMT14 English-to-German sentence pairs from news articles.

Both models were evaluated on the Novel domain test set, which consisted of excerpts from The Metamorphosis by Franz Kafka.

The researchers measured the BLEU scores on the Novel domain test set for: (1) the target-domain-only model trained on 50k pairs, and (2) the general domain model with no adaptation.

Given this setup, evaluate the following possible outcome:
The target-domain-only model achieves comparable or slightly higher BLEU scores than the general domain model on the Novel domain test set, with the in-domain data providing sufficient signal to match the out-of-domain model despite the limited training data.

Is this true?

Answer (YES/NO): NO